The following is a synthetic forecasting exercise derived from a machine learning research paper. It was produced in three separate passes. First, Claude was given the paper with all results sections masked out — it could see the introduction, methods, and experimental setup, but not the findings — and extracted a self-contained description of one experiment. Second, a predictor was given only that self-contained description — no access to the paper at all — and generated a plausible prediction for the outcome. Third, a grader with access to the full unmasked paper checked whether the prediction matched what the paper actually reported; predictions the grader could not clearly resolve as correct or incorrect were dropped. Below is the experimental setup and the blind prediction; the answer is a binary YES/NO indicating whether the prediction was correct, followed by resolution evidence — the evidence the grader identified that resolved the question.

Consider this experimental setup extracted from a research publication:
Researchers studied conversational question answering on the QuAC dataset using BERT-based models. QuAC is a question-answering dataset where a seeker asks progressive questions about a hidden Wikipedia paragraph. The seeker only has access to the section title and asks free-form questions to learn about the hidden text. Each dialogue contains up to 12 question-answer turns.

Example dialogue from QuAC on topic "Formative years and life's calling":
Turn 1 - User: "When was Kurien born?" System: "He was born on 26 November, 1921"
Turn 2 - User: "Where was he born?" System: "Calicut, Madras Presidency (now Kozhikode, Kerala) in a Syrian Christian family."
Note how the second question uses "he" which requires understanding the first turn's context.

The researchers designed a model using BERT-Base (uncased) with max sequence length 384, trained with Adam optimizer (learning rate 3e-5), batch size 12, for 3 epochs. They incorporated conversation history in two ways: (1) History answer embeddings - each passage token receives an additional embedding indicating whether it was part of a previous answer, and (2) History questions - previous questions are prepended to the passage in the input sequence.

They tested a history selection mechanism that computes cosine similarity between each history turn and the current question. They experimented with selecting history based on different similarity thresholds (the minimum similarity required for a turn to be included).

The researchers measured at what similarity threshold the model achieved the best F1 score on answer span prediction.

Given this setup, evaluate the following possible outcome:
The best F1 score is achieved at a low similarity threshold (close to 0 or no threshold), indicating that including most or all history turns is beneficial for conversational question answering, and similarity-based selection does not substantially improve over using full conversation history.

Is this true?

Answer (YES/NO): NO